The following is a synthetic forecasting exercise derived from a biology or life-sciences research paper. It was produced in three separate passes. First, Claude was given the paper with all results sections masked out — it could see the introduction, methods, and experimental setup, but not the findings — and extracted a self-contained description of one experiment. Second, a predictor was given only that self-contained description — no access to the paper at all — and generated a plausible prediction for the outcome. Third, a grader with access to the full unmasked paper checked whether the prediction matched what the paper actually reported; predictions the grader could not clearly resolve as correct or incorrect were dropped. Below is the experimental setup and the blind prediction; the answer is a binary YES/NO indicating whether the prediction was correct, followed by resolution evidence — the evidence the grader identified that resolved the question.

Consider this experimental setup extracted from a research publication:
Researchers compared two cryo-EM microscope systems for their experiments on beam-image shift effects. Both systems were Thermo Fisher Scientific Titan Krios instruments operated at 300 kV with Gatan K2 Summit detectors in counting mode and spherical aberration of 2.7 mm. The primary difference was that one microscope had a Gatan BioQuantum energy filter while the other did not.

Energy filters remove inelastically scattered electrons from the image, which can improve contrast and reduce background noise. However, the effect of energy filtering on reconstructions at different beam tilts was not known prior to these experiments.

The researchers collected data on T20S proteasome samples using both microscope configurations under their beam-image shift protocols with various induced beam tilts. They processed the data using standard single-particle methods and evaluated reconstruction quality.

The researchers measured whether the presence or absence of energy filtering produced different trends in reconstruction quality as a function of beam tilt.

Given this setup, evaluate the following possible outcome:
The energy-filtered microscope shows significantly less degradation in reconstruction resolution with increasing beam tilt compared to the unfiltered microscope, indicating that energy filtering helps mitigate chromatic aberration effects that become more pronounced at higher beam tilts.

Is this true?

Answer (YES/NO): NO